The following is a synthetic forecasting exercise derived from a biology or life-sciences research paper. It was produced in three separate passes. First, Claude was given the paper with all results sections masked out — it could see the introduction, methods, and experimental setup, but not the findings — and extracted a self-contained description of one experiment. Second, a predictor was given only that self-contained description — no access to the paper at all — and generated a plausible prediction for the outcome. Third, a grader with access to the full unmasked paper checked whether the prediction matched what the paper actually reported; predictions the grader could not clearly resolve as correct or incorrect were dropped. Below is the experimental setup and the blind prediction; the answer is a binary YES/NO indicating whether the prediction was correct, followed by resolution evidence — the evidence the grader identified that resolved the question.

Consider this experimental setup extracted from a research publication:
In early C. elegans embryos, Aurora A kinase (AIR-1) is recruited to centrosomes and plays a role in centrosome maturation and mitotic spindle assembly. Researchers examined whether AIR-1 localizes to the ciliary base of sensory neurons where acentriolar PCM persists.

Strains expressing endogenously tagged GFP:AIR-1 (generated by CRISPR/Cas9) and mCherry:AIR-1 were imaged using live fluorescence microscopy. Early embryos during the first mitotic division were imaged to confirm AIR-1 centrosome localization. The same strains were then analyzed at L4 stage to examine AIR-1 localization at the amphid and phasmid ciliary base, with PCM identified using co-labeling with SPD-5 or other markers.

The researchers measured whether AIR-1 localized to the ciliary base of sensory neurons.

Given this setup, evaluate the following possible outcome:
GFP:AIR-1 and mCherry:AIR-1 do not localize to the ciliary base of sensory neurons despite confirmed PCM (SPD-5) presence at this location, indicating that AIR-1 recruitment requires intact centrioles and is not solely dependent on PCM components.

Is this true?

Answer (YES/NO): YES